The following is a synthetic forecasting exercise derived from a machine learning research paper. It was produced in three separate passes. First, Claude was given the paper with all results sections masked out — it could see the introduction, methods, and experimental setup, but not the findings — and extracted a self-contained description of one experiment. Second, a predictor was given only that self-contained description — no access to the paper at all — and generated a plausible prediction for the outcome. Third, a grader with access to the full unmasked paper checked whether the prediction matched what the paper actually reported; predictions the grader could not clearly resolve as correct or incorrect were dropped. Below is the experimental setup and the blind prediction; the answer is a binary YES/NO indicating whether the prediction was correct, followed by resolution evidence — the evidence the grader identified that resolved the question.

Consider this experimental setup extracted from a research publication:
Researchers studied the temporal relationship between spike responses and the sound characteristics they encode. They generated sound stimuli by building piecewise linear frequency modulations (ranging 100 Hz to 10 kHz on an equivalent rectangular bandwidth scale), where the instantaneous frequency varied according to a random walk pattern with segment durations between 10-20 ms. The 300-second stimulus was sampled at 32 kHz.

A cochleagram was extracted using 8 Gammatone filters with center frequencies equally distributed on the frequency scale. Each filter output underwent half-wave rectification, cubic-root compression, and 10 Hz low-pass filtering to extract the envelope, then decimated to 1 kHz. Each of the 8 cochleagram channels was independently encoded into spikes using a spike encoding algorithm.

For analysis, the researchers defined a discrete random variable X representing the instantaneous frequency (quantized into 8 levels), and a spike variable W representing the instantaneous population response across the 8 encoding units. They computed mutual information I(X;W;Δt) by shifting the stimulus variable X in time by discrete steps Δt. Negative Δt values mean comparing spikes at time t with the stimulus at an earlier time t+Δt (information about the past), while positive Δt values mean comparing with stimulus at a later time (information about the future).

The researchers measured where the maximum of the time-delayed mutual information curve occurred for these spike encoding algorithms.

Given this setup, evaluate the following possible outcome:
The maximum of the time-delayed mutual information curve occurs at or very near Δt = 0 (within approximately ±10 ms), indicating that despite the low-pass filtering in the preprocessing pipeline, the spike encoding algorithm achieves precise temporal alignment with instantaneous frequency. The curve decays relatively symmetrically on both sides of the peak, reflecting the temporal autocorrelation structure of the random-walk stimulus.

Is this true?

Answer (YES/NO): NO